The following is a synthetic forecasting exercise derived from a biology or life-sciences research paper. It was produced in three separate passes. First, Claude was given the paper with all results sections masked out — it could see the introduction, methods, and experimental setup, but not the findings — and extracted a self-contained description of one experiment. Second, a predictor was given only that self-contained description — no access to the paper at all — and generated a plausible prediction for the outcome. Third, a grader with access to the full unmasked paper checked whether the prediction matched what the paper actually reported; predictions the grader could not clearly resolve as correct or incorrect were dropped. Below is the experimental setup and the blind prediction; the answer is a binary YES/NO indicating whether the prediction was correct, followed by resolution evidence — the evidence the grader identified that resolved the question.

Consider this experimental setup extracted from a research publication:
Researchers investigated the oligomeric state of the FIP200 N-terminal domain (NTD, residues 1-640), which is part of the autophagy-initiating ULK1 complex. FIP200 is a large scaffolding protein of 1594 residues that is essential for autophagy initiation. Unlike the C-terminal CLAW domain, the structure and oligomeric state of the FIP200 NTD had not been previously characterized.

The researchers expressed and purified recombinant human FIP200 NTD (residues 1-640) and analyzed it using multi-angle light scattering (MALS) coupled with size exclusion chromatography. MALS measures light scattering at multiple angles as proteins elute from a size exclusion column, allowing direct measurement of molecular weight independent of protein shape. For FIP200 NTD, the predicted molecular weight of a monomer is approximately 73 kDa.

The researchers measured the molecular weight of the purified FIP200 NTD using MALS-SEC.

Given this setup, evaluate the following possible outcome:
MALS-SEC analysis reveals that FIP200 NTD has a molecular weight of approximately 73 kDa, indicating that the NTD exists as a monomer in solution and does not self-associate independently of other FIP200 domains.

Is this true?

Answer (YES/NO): NO